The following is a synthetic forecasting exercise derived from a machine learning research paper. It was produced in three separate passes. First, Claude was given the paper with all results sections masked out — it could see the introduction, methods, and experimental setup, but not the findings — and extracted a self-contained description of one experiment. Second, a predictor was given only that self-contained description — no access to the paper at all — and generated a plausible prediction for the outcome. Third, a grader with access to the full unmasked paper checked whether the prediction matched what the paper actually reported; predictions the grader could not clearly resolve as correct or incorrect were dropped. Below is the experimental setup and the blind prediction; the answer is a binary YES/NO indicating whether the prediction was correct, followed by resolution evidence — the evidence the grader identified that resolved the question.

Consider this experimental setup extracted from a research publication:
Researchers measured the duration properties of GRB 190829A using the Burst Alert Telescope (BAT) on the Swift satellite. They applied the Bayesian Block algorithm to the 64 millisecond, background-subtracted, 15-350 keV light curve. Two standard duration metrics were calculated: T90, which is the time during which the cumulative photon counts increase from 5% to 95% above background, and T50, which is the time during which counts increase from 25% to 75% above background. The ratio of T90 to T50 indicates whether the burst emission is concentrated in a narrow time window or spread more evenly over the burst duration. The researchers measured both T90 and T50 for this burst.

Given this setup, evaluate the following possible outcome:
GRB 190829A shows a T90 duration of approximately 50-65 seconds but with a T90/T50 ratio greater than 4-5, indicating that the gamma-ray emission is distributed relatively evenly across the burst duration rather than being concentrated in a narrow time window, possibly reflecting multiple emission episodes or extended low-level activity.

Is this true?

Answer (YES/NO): NO